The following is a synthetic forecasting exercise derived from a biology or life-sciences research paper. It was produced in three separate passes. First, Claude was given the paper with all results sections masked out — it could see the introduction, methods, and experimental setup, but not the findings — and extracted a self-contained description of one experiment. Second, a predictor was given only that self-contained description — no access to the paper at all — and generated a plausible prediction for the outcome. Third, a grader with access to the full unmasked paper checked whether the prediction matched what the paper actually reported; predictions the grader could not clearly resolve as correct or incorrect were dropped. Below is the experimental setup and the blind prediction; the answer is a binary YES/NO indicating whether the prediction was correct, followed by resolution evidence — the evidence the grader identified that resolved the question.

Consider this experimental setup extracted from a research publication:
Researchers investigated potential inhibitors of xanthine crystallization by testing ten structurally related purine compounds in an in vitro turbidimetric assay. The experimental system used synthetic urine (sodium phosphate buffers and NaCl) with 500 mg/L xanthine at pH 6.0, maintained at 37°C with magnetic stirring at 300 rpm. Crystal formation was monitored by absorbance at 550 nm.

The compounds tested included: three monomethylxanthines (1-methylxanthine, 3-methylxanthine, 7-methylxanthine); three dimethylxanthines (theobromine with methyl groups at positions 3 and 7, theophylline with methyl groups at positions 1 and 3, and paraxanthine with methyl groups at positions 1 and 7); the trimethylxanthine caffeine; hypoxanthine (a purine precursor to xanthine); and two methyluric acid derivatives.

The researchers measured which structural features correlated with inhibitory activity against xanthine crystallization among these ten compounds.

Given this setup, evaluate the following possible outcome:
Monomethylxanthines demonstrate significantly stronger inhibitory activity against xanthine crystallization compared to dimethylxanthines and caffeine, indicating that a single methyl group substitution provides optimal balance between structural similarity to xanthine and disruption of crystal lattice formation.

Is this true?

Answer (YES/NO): YES